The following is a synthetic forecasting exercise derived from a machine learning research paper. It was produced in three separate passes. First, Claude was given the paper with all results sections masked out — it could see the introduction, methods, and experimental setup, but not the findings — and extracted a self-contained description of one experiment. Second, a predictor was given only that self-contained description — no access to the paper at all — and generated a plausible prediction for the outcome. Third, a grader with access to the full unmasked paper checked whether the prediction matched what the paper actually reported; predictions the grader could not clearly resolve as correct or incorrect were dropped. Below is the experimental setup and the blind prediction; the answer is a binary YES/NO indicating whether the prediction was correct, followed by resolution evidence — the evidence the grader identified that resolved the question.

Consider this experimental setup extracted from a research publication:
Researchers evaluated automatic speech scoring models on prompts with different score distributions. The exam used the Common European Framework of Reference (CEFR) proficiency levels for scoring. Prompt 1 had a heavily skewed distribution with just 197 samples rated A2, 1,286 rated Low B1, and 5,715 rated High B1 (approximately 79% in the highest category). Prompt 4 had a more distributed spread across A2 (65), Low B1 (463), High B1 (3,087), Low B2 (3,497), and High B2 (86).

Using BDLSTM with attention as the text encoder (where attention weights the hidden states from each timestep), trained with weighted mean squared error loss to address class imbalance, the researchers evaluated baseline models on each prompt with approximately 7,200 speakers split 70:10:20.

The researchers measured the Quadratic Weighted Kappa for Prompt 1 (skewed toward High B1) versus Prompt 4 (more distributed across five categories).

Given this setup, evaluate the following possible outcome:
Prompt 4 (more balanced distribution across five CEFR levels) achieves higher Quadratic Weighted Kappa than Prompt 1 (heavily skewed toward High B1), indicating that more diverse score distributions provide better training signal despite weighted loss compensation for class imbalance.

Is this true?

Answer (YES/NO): NO